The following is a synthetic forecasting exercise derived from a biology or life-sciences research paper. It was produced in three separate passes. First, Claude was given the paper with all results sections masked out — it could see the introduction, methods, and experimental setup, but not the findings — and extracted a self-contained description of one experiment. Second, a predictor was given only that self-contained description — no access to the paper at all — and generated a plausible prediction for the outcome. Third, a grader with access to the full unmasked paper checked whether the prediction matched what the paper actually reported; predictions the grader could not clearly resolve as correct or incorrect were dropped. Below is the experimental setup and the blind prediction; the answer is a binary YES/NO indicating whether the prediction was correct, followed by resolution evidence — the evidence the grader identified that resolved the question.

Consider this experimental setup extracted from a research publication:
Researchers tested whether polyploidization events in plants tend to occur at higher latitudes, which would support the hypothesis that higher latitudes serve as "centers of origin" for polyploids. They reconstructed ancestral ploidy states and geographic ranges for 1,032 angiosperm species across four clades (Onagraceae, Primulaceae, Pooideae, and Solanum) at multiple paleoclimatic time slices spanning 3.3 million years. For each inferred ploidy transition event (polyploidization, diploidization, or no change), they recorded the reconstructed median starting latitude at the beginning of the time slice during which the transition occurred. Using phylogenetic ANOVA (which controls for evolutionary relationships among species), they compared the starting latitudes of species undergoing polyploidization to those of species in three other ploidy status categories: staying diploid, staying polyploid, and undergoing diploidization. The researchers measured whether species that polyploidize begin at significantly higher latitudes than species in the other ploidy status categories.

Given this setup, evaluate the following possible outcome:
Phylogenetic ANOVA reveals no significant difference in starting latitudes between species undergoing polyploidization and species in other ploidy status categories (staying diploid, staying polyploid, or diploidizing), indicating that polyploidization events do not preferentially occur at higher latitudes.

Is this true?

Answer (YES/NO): NO